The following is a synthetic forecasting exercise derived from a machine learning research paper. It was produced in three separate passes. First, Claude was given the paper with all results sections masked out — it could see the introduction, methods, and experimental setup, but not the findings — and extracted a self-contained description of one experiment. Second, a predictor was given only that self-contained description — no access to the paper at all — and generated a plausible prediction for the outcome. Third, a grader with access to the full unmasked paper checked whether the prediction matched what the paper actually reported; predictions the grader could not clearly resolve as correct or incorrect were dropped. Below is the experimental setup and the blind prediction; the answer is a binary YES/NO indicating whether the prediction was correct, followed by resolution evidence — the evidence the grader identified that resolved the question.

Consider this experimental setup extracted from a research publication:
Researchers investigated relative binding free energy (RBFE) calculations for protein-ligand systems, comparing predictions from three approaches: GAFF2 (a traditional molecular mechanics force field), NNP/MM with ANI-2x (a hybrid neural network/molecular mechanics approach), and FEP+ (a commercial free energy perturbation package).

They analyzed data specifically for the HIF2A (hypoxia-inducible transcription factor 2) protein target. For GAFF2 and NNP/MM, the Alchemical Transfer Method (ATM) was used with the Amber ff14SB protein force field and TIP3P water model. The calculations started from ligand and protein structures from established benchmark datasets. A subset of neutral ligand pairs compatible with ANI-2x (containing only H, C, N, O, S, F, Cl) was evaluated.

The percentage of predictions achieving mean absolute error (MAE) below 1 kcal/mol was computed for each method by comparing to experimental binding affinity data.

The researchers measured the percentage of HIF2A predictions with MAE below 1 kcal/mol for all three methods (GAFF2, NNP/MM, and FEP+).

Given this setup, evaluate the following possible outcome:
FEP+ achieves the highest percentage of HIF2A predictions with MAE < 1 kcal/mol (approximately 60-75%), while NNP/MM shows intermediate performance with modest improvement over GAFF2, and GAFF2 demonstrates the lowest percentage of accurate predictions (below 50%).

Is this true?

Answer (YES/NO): NO